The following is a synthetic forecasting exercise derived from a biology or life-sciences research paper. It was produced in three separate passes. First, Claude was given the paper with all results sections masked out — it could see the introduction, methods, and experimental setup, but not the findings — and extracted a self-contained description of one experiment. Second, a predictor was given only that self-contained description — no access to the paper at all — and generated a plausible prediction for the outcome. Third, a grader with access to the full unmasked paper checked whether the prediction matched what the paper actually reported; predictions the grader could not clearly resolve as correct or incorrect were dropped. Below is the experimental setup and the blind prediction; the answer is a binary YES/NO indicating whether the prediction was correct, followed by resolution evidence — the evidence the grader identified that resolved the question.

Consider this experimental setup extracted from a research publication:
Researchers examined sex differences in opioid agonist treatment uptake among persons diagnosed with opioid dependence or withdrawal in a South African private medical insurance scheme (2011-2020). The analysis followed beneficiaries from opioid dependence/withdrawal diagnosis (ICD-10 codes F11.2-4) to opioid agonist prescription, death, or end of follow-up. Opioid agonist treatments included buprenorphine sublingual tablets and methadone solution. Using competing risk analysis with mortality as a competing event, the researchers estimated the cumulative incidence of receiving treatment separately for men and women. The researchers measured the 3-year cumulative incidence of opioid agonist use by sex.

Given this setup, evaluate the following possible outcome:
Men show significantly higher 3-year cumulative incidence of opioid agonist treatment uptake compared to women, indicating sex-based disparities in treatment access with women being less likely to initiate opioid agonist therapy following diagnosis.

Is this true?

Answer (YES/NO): NO